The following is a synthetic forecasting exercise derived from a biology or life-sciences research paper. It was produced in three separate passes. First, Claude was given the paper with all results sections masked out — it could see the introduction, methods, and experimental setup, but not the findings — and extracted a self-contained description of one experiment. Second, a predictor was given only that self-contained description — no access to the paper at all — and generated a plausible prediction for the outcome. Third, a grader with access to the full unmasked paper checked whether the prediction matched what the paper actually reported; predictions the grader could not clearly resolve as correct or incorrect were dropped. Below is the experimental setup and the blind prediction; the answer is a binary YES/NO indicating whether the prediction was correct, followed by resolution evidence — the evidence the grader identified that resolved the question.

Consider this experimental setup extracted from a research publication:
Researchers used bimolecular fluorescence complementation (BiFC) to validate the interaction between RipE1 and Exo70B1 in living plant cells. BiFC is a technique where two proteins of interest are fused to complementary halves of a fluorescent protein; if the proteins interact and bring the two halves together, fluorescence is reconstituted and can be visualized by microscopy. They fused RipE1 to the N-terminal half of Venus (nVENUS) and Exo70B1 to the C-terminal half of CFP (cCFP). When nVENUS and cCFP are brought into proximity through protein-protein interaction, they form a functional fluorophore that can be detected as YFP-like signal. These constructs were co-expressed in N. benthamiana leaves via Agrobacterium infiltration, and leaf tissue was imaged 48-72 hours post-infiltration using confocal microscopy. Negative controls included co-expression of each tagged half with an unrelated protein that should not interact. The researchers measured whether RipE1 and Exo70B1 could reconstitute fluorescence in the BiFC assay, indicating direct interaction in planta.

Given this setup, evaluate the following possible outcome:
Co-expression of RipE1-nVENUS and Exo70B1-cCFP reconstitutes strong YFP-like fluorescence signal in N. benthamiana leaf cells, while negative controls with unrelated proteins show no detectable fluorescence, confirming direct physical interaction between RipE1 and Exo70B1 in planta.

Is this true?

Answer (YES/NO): YES